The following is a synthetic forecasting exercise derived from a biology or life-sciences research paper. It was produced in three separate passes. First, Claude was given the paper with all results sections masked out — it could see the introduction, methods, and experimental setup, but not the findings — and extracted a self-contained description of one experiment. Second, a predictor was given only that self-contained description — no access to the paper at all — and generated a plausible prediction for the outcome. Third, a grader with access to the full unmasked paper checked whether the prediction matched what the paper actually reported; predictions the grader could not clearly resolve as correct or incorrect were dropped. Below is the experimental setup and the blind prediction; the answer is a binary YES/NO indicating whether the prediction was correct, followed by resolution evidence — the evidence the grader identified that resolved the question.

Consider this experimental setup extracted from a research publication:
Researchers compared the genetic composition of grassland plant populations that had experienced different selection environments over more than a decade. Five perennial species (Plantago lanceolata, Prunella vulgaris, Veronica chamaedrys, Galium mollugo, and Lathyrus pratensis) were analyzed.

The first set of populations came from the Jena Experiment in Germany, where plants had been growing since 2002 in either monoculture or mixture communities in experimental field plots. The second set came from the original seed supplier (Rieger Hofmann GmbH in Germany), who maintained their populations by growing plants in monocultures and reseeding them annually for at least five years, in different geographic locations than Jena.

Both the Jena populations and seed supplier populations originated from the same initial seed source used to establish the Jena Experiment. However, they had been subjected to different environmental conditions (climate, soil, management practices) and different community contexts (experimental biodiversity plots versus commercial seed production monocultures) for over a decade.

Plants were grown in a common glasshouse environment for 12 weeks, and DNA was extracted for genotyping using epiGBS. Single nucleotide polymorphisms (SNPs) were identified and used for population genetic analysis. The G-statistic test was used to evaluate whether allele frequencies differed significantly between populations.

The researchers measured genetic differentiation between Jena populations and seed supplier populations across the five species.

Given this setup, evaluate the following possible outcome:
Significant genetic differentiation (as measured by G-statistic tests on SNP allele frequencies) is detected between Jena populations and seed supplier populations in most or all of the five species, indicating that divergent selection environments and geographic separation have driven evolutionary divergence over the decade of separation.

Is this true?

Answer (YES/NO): YES